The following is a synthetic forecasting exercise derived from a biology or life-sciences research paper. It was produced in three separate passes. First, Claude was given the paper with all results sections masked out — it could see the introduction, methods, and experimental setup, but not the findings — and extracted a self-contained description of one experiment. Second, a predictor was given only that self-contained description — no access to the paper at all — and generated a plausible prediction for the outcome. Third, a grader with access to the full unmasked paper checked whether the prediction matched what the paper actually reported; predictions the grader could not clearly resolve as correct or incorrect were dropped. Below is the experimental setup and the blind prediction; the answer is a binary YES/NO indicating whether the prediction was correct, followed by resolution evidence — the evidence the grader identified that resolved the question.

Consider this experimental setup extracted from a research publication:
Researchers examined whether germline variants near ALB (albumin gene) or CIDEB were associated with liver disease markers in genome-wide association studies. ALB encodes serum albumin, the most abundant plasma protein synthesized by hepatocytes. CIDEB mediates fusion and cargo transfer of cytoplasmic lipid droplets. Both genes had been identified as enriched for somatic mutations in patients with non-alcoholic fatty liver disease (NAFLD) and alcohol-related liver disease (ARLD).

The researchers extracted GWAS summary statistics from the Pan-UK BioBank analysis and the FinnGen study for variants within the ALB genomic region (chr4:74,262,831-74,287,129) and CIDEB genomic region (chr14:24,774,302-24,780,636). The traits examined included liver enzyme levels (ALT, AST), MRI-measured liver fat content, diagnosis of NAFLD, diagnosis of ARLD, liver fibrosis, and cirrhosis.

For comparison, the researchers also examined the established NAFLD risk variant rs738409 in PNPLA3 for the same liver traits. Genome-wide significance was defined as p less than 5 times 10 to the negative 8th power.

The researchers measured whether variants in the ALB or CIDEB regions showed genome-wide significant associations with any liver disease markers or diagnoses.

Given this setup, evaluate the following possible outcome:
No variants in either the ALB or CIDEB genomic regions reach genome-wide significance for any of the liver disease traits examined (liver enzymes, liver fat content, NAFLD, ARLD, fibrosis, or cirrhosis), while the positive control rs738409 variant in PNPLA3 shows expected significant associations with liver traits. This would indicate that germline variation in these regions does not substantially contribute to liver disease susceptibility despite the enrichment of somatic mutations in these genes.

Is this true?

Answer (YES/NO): YES